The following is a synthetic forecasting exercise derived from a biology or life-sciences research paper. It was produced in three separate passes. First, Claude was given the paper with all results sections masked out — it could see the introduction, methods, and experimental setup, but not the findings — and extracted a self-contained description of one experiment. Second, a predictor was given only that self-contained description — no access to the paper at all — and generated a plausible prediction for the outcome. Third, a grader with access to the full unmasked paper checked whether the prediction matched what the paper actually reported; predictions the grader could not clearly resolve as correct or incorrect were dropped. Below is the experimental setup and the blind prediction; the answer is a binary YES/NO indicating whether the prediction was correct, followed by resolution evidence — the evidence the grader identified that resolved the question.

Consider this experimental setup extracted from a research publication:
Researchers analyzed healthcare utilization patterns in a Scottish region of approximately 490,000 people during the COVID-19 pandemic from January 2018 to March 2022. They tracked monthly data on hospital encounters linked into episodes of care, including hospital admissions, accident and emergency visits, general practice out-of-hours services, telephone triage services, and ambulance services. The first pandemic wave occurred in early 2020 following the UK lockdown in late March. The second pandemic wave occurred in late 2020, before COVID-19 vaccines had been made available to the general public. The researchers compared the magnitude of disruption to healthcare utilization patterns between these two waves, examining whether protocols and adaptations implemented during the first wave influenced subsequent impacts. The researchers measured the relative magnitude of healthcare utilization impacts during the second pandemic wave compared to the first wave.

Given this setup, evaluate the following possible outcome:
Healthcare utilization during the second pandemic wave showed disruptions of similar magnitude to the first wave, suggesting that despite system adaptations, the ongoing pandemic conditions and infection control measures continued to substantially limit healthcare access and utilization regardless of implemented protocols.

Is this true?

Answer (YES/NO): NO